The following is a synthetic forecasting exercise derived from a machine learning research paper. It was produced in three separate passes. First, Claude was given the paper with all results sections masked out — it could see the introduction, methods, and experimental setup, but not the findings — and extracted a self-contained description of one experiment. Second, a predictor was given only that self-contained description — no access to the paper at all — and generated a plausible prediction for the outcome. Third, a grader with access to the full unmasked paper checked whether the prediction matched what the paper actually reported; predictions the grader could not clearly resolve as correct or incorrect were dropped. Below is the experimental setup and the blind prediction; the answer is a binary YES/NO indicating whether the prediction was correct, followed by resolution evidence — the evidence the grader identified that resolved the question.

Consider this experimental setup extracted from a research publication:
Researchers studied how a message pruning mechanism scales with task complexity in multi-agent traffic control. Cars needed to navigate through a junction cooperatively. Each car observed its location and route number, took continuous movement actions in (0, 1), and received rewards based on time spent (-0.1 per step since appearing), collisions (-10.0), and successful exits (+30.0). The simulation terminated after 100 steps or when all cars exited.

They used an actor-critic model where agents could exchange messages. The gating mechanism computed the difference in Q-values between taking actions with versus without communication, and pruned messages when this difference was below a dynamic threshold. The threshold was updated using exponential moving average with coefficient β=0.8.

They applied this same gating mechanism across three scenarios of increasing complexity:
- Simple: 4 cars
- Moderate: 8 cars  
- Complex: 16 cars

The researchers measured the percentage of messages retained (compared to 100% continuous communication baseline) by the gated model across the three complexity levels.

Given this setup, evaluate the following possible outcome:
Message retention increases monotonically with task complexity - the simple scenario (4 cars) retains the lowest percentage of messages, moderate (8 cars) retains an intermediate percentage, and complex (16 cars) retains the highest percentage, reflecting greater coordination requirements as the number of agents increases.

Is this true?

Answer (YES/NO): NO